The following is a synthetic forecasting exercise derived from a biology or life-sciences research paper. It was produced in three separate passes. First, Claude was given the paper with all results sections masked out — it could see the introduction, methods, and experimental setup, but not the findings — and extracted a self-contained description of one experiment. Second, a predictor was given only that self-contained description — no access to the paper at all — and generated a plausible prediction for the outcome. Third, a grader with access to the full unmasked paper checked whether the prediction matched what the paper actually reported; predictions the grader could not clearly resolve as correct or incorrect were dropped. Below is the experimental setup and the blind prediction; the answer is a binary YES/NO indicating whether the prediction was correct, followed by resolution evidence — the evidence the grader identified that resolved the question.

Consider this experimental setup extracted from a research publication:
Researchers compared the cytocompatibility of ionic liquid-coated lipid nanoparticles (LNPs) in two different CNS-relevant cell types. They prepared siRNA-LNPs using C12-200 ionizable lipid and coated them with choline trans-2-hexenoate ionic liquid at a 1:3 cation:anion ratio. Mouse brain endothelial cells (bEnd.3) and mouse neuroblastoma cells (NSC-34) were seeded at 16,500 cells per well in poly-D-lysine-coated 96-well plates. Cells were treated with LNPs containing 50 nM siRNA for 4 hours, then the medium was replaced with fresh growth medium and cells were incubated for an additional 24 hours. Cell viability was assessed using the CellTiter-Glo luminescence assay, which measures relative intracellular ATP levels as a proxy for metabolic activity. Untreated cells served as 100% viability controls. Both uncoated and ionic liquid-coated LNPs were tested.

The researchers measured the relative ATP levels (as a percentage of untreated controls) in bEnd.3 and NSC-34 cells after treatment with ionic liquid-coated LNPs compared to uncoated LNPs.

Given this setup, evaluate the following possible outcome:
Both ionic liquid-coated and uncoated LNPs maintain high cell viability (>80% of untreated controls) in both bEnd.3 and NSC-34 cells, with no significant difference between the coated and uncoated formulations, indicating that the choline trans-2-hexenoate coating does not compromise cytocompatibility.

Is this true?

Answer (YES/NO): NO